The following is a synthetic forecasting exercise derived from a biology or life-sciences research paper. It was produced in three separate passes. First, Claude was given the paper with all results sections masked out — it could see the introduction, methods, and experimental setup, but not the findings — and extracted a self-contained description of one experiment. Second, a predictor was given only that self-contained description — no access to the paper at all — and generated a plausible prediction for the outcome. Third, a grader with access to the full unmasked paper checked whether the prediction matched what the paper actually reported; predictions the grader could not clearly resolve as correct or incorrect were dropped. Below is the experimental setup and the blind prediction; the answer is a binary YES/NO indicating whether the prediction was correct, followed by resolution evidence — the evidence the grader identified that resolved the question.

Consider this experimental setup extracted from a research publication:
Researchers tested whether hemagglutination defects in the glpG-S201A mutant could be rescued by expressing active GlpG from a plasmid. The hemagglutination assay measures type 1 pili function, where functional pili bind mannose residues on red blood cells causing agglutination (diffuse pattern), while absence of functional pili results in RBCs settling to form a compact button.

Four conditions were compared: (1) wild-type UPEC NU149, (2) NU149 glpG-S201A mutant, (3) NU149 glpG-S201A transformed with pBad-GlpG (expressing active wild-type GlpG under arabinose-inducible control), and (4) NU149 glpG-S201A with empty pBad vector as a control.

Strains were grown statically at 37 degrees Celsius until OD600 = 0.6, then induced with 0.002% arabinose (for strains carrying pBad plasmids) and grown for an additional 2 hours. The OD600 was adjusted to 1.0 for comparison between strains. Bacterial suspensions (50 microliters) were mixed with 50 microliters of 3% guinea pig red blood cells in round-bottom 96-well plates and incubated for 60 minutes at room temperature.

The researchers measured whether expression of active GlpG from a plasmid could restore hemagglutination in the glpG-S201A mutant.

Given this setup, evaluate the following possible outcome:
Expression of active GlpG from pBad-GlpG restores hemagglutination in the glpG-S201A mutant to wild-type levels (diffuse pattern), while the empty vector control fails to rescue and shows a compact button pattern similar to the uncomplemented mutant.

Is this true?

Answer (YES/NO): YES